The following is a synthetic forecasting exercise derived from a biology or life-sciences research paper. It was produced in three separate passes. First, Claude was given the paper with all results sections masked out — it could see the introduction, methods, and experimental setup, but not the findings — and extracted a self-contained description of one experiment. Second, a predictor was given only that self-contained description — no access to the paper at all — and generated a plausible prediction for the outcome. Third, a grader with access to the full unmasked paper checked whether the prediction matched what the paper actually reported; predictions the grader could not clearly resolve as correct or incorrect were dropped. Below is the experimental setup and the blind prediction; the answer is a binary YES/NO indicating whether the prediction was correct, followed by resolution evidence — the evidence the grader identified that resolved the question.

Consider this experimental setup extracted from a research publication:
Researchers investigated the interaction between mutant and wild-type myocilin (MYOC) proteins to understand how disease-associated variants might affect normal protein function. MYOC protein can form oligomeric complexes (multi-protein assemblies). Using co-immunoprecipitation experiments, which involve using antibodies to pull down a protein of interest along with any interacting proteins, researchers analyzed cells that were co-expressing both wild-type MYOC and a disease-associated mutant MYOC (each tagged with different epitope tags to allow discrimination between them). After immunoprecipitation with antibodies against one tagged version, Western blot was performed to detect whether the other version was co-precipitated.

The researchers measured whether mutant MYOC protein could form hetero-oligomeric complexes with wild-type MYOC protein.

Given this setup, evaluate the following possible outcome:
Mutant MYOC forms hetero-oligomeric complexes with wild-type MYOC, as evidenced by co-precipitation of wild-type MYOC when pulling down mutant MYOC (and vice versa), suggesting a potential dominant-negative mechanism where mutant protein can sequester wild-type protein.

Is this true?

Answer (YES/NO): YES